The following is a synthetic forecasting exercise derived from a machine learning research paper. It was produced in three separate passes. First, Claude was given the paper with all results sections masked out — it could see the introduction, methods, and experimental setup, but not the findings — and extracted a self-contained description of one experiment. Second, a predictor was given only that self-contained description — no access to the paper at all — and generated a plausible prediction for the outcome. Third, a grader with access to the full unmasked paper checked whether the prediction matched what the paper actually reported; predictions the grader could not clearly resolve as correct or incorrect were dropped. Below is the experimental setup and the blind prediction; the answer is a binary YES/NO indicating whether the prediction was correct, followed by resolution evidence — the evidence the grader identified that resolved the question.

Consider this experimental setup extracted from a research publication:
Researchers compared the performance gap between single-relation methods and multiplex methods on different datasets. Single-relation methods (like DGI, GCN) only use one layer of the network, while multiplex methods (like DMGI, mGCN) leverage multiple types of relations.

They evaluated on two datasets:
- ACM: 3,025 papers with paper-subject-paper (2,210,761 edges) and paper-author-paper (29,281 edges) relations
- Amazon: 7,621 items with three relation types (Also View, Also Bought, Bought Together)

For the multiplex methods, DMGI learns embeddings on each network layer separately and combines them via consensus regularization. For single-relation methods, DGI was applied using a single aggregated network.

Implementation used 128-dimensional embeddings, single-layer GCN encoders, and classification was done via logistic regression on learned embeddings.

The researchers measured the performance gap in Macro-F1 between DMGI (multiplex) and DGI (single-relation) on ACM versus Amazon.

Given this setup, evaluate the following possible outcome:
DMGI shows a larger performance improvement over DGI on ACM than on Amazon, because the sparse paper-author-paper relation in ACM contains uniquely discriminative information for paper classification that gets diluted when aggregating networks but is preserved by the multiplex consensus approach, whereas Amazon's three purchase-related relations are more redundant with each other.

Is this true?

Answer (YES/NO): NO